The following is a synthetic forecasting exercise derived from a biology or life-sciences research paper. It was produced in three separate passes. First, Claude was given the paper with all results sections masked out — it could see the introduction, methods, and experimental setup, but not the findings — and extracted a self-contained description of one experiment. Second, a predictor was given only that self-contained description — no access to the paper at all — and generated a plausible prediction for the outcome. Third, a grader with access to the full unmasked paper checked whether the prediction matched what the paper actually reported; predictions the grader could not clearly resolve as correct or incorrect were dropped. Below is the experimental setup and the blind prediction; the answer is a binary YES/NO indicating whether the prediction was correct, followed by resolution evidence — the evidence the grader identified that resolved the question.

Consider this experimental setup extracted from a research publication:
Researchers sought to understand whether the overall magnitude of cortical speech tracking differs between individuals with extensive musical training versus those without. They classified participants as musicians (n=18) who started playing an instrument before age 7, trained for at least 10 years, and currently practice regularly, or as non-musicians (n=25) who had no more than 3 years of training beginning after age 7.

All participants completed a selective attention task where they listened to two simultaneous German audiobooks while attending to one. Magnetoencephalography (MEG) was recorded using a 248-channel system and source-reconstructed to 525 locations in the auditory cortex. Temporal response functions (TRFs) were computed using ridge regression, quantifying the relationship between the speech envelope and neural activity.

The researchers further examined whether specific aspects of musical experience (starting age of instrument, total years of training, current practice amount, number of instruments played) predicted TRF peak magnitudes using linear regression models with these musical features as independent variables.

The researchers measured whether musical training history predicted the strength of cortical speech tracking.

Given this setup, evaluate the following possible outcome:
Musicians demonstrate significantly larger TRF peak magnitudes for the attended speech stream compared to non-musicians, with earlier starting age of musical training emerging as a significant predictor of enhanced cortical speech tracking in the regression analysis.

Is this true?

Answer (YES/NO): NO